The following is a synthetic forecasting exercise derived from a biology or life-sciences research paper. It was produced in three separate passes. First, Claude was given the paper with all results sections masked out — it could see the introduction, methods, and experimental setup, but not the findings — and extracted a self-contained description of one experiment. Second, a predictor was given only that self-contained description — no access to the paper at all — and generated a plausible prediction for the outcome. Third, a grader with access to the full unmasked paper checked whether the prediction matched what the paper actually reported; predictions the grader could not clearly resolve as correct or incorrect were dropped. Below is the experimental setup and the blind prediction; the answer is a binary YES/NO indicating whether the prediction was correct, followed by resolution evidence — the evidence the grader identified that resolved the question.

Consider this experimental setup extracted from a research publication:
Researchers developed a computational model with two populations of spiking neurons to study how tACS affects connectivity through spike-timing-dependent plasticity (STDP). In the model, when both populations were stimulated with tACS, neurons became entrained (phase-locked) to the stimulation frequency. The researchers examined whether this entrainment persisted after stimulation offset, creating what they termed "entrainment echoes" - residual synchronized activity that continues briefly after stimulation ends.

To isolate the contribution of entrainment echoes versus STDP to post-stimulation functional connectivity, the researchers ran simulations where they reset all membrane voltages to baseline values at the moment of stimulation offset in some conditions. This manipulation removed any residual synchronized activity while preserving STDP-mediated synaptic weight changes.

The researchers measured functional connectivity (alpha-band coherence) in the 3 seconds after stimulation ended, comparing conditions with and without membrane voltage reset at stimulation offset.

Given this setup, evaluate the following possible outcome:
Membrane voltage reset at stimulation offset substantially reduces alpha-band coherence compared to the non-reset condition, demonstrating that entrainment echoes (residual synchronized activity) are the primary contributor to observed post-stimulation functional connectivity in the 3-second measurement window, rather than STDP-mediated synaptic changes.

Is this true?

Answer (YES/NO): NO